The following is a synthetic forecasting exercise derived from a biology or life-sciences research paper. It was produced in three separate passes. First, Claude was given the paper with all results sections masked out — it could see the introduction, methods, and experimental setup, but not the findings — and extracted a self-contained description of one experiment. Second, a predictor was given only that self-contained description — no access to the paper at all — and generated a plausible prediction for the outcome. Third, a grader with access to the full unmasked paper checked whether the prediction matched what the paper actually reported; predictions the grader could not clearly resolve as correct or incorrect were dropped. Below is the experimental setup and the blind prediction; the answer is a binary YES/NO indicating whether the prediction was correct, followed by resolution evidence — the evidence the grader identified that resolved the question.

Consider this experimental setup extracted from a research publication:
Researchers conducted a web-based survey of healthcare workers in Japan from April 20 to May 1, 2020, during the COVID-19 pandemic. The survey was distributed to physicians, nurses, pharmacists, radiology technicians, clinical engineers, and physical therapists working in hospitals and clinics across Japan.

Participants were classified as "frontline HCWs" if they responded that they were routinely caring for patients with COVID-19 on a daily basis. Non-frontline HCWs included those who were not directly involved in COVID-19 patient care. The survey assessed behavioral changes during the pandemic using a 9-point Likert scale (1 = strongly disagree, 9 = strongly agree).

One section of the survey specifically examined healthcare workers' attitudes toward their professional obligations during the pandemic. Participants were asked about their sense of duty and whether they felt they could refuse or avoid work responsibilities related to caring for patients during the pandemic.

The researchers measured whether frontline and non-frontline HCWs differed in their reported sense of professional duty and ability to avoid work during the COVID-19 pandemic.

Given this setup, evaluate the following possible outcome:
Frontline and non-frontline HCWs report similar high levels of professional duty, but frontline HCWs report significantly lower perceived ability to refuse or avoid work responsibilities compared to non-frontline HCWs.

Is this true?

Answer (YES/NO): NO